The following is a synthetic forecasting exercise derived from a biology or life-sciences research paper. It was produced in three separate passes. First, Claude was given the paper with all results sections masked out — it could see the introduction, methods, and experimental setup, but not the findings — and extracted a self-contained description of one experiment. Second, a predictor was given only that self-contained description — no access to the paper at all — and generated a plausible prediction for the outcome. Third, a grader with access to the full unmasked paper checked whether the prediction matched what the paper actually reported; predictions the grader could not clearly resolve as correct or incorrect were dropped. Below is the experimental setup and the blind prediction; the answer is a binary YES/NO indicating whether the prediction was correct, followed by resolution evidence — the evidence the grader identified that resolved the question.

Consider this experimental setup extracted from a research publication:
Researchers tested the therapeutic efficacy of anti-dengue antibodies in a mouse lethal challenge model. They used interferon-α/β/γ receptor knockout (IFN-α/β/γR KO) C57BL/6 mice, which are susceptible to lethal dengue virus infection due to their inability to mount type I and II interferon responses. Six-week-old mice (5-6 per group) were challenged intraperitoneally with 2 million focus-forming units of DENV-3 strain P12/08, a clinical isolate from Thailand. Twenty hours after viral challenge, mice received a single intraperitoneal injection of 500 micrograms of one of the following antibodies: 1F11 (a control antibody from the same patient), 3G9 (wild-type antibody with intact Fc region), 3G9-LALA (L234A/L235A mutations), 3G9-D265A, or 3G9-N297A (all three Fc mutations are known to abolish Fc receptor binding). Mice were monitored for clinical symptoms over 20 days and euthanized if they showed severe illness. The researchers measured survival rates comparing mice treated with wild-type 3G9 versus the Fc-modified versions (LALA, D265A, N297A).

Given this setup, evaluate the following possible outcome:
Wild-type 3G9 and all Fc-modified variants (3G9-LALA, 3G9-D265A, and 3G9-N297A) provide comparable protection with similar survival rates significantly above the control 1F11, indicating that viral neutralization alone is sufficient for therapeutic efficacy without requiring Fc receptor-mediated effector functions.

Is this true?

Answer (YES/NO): NO